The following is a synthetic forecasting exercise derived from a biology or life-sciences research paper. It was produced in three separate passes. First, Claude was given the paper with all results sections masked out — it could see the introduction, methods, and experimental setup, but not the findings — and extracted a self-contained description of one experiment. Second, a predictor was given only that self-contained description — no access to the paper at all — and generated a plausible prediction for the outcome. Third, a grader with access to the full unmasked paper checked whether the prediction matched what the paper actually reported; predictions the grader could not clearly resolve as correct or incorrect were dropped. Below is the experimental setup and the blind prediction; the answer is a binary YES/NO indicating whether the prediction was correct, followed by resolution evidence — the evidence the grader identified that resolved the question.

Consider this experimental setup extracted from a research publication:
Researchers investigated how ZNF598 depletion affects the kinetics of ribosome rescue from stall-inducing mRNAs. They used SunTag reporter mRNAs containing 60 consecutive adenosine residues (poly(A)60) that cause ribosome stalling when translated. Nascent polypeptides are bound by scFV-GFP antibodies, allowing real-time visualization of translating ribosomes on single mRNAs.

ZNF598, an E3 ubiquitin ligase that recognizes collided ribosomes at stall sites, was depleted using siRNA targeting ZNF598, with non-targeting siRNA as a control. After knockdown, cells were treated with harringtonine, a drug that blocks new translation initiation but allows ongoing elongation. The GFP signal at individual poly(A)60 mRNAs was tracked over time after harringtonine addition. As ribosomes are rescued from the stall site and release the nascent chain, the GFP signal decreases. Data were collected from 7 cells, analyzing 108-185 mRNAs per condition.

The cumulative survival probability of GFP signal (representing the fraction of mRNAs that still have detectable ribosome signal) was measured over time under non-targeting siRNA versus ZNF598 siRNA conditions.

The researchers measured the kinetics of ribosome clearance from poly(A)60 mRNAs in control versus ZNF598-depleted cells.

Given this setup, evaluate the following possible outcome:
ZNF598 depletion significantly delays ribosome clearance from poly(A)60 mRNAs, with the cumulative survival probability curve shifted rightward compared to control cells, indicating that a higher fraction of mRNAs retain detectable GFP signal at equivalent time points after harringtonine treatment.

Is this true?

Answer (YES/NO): YES